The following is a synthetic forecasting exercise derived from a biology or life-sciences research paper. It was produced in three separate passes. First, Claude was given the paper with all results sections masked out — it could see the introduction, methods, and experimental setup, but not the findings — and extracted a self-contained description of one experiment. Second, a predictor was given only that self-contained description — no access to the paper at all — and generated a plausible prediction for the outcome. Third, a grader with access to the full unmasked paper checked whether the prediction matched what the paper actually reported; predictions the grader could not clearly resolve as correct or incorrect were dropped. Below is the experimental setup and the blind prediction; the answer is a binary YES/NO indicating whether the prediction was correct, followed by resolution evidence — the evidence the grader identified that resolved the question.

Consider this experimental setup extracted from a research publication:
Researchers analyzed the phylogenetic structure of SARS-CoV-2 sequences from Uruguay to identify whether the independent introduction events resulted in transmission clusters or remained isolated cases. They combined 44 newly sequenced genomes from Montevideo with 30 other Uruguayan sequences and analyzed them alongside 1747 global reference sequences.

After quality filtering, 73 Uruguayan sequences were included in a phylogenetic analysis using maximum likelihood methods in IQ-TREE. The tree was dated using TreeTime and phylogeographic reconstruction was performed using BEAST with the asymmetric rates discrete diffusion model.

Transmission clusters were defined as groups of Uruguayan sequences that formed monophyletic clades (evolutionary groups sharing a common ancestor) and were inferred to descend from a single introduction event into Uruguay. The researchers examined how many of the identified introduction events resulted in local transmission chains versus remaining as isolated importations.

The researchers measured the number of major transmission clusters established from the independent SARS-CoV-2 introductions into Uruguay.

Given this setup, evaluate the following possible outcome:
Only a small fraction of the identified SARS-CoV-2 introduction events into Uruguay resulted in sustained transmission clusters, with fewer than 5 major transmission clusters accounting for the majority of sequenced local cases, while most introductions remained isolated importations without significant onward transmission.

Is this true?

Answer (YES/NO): NO